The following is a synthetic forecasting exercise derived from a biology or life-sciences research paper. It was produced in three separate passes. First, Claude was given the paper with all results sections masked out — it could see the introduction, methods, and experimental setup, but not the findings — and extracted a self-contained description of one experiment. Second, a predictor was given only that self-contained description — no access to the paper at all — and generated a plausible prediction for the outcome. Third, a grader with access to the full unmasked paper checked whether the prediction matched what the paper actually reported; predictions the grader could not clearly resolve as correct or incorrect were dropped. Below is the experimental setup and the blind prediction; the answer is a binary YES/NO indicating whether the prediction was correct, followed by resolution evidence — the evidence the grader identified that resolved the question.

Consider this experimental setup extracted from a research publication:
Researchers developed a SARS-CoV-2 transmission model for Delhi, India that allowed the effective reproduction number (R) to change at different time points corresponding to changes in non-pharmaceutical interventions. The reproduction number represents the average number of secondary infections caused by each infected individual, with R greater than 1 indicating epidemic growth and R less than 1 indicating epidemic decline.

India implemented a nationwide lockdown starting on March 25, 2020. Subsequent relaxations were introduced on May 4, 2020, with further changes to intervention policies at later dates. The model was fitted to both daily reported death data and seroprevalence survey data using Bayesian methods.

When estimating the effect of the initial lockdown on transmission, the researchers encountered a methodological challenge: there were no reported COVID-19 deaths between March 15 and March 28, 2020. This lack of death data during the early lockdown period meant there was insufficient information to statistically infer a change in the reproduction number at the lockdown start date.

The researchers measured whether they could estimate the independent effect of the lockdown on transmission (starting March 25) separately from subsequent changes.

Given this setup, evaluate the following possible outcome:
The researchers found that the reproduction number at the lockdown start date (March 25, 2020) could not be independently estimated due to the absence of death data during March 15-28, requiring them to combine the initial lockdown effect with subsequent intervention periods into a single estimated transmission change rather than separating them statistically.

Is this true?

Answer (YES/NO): NO